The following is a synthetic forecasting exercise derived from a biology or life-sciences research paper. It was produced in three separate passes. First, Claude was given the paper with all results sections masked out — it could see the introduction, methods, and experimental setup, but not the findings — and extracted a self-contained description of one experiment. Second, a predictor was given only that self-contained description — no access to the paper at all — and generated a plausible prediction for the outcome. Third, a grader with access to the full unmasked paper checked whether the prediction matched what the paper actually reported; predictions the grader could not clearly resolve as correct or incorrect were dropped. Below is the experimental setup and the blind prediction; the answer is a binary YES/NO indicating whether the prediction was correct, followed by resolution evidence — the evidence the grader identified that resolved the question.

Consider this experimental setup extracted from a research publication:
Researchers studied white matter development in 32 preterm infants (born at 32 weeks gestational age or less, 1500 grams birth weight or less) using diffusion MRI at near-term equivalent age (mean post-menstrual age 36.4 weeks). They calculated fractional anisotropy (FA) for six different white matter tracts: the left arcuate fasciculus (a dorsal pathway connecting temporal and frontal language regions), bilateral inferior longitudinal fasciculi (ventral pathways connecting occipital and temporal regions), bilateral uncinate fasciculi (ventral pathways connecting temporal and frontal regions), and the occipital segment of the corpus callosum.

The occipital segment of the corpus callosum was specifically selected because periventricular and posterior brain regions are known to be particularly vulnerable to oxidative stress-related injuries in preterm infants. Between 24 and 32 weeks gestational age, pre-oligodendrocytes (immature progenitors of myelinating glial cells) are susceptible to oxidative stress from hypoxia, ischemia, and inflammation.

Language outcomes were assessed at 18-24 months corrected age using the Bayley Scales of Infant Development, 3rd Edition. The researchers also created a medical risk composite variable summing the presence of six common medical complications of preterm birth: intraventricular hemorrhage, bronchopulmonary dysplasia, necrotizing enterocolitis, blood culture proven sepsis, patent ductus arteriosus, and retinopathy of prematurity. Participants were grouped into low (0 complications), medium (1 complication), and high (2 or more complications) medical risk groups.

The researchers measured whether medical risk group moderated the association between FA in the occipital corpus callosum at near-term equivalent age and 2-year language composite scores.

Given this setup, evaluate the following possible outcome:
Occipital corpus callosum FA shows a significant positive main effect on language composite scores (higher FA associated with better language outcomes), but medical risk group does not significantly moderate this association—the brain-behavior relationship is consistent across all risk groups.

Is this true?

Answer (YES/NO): NO